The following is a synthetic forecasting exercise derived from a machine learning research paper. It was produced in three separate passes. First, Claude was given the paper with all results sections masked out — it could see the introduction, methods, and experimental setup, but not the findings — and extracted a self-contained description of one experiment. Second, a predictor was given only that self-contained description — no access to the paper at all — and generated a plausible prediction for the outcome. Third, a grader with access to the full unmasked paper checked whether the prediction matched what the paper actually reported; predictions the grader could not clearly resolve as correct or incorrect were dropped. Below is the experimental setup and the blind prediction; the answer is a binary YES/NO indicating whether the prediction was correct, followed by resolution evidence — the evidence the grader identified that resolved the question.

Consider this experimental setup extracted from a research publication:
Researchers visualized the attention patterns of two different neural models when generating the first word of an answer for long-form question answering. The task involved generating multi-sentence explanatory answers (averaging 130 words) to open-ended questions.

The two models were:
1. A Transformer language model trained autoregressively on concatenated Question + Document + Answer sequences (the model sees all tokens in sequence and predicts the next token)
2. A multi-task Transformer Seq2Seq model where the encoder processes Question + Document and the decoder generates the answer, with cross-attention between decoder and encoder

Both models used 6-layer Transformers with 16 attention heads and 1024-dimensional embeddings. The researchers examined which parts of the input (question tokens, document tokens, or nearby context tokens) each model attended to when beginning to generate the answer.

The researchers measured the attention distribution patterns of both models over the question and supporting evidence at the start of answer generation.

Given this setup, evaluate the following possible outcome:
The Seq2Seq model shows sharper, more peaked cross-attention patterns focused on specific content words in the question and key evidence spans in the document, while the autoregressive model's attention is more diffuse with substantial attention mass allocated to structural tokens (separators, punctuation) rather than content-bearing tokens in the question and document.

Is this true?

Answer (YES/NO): NO